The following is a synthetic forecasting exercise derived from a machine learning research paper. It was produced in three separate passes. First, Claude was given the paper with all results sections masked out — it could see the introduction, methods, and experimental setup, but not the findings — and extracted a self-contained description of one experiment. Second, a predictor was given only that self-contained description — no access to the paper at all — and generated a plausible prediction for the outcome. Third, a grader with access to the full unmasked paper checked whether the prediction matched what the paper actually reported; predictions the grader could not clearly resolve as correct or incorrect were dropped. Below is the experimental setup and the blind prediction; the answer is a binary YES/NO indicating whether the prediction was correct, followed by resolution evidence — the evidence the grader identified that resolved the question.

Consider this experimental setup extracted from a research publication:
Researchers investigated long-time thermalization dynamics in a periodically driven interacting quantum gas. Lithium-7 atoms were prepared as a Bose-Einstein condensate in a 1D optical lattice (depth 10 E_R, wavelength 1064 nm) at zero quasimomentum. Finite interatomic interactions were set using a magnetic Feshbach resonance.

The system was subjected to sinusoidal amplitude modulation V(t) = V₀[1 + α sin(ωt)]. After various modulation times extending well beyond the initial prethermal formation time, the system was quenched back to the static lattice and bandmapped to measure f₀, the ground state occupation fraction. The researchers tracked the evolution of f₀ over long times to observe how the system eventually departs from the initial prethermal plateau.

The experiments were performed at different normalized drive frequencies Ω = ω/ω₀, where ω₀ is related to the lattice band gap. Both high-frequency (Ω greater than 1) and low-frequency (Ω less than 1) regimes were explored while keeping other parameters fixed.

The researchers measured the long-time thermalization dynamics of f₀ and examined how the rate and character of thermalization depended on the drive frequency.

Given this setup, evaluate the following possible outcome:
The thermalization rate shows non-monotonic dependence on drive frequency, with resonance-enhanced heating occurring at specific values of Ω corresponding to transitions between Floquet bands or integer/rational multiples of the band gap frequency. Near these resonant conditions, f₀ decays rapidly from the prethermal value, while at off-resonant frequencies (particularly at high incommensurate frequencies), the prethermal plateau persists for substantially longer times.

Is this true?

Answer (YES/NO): NO